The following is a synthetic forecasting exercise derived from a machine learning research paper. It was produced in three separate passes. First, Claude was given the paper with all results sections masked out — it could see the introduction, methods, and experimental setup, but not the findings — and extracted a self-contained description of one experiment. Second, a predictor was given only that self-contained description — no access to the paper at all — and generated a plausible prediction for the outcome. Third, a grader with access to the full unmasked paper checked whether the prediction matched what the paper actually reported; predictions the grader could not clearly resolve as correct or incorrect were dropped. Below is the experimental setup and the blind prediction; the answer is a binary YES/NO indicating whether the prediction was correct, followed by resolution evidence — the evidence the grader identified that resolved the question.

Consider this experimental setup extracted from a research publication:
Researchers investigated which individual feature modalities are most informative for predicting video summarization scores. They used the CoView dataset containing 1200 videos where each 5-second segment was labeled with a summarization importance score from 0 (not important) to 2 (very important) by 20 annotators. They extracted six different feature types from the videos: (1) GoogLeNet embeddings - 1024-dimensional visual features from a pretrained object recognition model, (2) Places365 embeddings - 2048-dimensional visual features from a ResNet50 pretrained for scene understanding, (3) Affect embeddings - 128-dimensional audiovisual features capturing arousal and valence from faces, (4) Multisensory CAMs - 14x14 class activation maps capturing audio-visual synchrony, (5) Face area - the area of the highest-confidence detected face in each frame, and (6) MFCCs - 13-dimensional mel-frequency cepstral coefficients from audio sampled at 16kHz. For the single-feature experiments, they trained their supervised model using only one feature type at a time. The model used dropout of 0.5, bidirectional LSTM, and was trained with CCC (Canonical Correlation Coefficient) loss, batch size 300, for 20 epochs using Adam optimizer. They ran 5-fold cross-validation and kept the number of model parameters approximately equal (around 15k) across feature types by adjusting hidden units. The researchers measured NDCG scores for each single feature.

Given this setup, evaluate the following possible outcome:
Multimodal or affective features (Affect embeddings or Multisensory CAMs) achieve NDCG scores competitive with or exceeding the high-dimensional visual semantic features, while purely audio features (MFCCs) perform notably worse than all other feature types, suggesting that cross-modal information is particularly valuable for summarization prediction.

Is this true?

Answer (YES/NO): NO